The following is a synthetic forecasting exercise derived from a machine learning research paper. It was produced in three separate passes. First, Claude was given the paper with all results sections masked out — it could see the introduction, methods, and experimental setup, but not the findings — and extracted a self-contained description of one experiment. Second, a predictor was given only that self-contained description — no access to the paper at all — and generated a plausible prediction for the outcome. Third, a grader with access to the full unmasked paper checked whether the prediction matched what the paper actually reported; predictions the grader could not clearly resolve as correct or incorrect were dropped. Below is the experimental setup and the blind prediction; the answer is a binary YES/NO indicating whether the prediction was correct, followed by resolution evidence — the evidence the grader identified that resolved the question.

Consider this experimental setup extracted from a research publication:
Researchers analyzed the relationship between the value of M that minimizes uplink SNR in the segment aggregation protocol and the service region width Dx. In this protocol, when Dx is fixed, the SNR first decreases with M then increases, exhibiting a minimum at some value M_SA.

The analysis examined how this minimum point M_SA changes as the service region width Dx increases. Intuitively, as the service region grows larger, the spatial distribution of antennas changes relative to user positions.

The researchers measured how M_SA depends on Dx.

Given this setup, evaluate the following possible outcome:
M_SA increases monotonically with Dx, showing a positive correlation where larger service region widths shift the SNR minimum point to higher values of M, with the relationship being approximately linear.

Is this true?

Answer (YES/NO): NO